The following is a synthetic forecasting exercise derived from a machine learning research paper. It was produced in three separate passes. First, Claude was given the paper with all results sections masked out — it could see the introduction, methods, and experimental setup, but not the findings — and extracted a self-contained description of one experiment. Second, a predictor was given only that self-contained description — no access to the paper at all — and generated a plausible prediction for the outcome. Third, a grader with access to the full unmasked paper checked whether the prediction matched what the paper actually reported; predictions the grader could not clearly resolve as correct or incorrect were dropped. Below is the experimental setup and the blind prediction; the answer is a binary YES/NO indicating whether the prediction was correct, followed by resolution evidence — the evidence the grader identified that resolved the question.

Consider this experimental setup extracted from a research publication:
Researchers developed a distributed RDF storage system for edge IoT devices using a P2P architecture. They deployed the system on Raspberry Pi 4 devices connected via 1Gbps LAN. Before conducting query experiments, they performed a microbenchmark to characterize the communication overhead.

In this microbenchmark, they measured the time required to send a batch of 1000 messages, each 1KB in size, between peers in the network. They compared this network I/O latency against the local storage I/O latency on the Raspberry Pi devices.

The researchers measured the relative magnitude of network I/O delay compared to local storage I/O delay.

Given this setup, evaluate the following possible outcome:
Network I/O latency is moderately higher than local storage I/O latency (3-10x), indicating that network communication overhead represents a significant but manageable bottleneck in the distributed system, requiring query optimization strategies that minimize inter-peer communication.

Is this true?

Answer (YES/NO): NO